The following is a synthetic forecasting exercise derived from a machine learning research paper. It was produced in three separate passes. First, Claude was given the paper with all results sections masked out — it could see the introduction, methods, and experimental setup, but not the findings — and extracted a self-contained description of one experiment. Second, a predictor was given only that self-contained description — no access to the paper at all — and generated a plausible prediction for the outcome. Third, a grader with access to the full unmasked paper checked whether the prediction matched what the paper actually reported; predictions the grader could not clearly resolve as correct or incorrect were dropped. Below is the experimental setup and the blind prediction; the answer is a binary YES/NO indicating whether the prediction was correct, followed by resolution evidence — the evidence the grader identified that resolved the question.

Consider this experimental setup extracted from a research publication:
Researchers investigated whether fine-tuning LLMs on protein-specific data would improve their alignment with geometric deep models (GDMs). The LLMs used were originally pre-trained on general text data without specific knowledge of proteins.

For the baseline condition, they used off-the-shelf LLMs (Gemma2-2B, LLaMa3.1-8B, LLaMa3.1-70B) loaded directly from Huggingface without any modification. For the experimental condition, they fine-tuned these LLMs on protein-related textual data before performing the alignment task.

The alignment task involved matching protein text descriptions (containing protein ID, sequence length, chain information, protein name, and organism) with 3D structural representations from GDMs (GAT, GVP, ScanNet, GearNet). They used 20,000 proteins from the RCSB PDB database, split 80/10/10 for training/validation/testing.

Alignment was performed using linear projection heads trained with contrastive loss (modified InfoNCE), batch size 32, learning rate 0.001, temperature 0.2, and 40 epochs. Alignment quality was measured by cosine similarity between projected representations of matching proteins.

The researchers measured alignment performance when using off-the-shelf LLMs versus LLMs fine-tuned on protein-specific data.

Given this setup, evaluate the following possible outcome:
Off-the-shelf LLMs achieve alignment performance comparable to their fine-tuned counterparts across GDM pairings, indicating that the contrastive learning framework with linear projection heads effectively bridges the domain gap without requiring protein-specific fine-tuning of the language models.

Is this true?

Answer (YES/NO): NO